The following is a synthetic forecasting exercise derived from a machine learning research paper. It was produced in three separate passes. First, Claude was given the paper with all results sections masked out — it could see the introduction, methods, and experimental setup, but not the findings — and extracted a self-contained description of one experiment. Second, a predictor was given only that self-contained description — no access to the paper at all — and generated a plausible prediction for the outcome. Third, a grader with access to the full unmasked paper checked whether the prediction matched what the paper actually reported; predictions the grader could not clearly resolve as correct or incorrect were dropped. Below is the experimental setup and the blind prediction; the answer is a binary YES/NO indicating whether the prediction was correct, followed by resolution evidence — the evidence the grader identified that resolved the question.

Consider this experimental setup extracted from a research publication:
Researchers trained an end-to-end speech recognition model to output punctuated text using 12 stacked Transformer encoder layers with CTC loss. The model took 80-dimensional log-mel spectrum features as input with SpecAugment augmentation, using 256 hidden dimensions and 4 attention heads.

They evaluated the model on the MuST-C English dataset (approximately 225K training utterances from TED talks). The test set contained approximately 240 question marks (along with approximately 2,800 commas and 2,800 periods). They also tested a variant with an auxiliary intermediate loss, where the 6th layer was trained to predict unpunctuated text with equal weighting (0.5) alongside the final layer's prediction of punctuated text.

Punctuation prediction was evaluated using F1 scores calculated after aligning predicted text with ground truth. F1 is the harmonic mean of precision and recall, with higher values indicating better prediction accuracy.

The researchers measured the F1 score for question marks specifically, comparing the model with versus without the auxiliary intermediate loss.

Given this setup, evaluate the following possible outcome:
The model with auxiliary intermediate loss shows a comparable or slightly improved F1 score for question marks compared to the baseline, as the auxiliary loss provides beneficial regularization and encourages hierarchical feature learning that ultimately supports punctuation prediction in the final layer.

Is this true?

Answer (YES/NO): NO